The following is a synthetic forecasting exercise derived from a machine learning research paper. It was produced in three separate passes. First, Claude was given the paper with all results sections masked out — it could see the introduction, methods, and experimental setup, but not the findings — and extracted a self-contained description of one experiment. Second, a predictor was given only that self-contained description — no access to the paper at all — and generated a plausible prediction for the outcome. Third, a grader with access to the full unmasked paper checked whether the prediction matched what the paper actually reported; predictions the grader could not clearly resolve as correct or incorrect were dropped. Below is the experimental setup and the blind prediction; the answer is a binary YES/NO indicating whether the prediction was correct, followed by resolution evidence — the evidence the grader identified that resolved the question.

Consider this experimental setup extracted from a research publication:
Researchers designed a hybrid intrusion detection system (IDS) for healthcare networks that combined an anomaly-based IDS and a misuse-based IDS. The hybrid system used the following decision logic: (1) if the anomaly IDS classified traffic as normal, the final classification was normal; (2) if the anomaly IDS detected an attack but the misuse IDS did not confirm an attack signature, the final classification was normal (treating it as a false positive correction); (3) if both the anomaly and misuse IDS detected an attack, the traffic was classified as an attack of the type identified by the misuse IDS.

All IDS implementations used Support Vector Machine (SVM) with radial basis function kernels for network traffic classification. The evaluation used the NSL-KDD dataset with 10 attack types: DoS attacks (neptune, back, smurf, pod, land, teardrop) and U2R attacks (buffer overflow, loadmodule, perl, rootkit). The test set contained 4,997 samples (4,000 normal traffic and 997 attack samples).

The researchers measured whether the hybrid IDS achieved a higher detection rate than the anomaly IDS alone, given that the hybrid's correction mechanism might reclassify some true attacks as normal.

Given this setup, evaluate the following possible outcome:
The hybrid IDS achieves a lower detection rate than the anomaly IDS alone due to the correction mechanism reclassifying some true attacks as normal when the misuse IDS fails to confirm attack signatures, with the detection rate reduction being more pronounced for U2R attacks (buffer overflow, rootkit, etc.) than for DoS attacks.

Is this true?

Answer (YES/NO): NO